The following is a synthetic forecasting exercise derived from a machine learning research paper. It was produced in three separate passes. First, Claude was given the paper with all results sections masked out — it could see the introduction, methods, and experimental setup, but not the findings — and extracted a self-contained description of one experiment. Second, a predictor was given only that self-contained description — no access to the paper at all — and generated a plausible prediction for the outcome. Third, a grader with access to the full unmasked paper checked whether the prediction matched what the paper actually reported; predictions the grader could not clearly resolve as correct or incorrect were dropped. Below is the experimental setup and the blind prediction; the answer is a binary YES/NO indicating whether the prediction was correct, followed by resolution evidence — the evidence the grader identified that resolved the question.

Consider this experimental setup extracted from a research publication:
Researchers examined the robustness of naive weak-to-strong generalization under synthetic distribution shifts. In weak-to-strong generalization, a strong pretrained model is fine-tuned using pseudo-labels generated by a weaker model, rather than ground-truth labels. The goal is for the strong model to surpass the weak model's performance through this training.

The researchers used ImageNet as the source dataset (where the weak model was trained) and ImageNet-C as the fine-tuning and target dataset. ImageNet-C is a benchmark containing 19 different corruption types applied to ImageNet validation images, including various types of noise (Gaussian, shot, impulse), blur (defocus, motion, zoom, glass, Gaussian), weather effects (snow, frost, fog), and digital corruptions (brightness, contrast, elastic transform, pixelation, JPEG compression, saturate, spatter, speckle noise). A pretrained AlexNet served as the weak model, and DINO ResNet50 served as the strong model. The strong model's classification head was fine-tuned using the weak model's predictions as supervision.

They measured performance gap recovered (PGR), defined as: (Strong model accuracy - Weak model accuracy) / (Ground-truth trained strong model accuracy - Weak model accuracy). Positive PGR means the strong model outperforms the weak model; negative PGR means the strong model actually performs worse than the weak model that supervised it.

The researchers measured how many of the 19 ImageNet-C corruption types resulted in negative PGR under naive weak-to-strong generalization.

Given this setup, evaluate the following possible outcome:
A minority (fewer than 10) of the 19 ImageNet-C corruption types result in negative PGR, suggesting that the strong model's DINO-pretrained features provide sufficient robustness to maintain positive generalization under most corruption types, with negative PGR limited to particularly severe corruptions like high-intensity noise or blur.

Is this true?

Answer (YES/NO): NO